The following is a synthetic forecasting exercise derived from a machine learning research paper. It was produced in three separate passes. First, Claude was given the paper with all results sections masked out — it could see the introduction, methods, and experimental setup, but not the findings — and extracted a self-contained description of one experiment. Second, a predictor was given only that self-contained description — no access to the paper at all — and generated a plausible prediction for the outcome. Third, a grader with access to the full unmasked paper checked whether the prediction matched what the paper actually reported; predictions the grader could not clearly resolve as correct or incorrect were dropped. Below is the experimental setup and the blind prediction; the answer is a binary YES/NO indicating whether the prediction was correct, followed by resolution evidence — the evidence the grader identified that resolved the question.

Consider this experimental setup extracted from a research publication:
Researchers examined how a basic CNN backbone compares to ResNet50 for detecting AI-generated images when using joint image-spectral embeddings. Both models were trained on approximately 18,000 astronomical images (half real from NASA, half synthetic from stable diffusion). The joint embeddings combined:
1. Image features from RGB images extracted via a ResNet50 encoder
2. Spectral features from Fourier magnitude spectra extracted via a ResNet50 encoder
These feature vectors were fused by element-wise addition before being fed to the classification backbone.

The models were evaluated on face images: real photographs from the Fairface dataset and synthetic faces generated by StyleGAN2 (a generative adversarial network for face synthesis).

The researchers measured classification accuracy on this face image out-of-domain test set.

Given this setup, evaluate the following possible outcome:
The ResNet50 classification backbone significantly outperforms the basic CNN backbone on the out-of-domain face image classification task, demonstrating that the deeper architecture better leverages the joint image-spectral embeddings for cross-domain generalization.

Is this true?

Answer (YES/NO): YES